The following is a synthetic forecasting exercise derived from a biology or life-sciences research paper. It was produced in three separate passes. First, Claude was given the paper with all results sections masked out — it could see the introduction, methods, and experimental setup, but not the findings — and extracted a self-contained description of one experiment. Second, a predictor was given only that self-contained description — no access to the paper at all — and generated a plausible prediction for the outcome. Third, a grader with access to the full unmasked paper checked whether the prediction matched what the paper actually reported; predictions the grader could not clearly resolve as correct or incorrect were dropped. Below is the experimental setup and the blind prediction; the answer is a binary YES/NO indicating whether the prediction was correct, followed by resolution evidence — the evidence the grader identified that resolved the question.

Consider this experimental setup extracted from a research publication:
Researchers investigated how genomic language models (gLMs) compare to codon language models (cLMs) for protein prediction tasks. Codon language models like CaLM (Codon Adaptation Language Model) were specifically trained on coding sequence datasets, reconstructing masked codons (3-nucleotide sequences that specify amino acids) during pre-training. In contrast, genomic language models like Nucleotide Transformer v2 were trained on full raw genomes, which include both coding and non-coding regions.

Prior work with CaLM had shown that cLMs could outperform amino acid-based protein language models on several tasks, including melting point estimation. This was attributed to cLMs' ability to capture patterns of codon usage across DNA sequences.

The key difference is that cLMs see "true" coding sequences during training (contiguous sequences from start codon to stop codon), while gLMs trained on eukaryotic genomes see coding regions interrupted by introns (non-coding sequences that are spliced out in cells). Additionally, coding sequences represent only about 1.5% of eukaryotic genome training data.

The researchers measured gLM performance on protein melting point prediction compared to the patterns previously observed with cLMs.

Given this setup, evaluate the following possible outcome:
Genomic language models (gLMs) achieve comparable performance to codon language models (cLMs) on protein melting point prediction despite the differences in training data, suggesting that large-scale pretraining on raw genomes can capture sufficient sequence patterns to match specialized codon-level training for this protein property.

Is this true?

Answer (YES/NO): YES